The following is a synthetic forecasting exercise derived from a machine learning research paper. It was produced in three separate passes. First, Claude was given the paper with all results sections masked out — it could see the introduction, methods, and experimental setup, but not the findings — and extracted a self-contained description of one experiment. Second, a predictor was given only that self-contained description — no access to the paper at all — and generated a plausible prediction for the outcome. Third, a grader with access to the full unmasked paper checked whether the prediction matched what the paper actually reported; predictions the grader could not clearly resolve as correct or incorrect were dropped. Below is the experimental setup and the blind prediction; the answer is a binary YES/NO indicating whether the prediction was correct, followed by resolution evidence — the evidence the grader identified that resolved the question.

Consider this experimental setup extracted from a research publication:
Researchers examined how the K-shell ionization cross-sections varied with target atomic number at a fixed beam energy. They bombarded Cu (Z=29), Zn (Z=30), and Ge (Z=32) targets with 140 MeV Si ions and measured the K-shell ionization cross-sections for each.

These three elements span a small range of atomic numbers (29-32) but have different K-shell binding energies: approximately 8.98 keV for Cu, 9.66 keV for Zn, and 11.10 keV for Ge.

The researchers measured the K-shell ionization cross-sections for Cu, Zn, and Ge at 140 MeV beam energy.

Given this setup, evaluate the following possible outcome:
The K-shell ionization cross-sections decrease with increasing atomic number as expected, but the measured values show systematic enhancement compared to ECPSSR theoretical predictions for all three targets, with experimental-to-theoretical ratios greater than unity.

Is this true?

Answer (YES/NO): YES